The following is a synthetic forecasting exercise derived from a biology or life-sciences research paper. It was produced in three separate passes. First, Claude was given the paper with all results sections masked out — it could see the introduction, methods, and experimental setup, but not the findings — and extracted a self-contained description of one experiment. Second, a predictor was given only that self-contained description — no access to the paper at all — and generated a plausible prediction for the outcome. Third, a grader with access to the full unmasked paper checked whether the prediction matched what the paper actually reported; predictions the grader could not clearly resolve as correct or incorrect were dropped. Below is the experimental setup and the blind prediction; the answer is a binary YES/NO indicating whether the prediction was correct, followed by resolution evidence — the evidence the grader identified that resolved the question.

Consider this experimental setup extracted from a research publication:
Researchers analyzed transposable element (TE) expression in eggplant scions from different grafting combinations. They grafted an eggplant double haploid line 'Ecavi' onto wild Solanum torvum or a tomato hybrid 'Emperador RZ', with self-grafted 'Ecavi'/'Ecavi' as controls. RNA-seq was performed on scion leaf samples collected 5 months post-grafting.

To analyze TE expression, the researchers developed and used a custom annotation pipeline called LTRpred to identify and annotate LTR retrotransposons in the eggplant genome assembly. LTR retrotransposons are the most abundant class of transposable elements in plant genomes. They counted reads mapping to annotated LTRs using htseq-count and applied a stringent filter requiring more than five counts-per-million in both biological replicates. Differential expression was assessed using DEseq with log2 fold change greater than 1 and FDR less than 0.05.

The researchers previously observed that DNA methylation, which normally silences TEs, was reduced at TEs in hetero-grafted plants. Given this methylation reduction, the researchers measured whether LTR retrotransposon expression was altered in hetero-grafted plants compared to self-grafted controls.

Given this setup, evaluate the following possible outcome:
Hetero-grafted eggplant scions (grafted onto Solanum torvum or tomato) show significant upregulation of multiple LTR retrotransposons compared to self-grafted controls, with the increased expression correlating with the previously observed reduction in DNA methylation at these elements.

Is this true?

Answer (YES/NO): NO